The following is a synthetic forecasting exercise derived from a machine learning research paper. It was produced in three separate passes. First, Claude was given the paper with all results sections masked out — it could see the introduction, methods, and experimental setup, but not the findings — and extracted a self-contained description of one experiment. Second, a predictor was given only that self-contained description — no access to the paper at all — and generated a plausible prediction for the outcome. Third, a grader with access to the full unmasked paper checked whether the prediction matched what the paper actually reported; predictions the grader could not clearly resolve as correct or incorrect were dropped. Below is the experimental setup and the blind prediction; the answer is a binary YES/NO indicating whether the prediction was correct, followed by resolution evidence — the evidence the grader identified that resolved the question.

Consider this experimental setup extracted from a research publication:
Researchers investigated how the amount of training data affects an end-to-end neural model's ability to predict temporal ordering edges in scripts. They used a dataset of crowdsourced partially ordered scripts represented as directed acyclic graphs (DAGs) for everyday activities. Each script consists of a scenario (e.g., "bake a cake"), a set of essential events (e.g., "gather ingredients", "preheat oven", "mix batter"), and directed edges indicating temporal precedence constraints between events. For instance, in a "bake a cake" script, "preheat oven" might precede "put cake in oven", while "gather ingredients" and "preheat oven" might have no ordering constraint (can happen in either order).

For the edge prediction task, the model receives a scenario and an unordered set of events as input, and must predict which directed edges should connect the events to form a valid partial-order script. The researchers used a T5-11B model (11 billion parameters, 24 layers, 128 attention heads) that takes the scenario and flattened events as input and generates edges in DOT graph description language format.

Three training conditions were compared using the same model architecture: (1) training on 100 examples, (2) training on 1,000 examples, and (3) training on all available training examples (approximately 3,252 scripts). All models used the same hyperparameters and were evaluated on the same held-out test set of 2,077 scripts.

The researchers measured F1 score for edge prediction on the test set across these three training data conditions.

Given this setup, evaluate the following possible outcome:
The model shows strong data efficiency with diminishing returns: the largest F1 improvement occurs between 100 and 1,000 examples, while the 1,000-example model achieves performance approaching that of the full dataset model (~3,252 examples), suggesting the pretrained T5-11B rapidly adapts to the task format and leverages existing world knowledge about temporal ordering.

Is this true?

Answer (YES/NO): NO